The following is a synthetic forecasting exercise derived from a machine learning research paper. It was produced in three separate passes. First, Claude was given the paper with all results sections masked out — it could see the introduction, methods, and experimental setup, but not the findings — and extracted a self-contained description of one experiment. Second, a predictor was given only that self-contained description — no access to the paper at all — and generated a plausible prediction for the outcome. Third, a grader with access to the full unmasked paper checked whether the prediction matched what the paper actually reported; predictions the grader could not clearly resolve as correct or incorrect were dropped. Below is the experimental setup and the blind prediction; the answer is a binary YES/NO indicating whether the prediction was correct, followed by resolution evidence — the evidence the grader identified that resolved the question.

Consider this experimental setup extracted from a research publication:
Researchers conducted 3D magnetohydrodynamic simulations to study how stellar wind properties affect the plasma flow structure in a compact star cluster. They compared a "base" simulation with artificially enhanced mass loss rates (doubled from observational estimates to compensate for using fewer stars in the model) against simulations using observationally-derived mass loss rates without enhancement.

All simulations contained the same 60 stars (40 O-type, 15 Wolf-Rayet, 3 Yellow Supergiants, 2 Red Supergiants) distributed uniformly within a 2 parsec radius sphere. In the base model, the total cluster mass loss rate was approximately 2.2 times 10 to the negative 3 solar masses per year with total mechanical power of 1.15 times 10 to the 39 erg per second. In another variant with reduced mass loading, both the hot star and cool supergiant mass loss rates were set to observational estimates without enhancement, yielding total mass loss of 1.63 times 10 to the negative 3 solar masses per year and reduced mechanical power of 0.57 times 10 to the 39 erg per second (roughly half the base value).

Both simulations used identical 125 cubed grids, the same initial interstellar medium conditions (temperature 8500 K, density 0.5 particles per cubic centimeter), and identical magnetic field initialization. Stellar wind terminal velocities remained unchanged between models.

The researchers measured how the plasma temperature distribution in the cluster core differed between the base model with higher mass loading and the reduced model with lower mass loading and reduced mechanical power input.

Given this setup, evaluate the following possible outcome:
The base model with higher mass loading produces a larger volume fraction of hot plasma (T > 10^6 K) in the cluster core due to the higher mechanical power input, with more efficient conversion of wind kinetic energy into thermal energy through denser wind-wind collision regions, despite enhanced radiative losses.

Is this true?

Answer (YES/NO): NO